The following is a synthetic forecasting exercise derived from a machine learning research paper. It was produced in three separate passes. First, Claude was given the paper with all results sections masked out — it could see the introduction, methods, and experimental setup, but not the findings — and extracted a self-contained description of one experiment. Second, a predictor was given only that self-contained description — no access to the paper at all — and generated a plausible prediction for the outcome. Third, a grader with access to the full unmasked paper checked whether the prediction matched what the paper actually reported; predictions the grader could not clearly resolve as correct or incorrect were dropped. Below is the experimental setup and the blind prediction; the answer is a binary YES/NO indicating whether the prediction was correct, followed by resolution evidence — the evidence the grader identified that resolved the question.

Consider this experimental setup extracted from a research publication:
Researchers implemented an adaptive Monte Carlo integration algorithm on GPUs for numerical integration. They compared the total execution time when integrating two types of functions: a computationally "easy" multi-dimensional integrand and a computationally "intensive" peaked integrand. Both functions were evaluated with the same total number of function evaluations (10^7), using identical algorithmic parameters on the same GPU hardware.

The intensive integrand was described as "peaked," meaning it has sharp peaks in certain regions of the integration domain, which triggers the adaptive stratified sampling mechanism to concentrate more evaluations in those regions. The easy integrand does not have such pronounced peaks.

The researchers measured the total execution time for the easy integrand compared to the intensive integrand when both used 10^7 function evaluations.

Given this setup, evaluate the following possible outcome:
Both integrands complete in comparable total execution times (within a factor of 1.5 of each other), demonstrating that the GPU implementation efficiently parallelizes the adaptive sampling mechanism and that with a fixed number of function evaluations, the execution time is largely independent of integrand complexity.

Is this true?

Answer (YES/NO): NO